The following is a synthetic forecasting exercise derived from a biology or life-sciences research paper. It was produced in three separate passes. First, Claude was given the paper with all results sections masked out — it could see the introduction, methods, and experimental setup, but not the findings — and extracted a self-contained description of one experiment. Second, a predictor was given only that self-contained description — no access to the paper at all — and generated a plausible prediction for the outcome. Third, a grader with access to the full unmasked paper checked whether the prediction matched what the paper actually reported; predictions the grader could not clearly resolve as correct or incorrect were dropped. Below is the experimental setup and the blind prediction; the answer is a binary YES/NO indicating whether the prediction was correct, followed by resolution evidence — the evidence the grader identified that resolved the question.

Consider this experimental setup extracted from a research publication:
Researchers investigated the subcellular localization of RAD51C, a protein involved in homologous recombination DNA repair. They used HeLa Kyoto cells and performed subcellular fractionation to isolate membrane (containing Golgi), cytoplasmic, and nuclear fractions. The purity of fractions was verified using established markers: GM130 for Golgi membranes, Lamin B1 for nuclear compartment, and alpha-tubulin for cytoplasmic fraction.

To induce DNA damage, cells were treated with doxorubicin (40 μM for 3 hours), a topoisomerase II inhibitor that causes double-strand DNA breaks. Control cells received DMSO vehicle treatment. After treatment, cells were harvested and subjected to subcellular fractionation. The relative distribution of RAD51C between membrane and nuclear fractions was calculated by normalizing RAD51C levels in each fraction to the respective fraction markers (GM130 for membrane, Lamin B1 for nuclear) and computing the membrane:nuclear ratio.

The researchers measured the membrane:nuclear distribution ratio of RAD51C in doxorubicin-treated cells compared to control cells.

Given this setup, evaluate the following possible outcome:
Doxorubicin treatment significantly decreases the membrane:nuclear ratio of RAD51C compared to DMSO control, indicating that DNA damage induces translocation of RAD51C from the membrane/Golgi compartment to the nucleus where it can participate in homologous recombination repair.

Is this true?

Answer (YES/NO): YES